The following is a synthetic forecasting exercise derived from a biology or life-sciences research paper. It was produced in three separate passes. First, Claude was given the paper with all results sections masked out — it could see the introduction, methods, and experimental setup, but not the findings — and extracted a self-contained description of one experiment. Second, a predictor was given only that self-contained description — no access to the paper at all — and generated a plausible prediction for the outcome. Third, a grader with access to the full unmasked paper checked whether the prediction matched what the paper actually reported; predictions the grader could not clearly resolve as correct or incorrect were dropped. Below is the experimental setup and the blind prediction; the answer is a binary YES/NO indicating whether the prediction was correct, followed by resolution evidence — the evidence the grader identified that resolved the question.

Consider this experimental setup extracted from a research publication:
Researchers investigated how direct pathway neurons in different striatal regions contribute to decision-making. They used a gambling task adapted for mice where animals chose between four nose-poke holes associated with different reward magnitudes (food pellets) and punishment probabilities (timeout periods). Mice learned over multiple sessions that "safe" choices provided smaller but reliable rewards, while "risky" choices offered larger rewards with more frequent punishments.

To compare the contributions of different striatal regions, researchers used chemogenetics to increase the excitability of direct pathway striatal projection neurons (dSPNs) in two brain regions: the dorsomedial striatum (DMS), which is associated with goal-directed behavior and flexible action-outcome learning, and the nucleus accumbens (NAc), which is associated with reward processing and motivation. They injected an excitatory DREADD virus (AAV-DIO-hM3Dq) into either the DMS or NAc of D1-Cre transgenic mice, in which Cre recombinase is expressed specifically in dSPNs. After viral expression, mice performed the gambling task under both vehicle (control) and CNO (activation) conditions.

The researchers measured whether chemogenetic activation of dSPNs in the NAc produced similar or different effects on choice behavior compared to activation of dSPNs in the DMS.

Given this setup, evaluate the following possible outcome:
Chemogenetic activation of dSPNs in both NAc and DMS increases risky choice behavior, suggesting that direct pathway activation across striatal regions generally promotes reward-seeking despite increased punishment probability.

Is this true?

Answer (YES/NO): NO